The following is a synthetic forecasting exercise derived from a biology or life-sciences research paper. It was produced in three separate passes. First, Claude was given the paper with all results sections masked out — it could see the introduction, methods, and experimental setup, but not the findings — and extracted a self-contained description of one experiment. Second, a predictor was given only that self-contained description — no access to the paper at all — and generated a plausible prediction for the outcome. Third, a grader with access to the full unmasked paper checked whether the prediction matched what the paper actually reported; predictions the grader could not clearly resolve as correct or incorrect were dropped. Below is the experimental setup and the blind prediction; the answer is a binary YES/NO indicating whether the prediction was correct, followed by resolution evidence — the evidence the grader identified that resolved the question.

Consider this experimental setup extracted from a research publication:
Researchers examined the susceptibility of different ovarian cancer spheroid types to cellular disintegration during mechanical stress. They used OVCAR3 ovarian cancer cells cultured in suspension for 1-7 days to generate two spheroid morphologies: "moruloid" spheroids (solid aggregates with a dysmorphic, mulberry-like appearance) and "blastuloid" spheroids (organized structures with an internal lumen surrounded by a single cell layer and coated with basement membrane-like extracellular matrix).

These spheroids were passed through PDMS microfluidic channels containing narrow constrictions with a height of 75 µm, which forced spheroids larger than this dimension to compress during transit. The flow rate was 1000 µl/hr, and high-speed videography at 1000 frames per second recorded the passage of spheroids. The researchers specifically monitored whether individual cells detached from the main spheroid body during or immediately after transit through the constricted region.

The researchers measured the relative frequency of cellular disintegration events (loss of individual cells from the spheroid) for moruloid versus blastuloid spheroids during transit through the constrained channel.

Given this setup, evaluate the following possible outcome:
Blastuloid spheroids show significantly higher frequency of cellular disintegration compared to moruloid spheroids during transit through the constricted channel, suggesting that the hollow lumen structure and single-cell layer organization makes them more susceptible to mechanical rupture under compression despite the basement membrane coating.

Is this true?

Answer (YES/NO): NO